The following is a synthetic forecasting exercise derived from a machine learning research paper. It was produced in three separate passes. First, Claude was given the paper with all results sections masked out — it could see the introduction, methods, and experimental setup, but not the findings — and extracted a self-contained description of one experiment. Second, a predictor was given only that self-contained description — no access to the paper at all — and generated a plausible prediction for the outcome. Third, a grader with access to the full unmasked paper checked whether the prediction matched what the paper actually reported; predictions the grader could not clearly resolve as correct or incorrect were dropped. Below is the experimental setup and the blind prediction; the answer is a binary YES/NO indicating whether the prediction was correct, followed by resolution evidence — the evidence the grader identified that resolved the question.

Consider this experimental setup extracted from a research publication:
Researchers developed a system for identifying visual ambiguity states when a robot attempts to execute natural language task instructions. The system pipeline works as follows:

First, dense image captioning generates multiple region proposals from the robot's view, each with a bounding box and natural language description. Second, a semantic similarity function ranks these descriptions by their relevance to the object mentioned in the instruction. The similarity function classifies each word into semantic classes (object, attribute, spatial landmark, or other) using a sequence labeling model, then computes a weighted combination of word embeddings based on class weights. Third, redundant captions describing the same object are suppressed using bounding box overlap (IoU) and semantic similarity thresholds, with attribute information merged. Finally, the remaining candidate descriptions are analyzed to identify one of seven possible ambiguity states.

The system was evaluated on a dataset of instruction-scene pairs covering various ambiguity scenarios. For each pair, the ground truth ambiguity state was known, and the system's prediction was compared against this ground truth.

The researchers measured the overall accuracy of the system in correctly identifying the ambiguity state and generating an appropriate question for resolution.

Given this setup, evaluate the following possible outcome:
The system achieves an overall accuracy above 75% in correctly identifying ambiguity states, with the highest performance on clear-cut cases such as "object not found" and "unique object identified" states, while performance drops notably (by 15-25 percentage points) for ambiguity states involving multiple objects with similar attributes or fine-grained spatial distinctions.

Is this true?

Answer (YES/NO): NO